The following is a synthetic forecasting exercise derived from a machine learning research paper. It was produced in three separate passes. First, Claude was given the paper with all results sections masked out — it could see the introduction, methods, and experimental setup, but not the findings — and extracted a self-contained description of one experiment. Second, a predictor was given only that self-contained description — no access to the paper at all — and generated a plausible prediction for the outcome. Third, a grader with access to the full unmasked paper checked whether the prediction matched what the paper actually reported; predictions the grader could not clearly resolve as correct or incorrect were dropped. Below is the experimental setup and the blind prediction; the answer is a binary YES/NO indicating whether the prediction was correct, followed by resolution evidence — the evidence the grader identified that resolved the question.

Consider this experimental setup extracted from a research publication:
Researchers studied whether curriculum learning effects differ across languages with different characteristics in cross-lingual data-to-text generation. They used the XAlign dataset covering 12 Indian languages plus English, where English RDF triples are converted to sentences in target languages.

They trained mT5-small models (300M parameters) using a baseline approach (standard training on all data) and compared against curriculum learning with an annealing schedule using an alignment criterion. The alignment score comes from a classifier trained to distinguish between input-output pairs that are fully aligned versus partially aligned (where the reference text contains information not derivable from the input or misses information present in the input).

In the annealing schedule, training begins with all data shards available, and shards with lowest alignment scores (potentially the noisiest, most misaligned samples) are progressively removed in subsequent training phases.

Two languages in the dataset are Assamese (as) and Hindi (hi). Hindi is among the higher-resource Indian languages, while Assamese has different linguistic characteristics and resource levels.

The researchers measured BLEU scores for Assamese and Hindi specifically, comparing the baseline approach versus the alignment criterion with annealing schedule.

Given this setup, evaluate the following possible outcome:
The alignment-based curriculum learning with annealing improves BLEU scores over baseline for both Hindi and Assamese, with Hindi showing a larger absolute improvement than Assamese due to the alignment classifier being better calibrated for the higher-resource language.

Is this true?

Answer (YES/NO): NO